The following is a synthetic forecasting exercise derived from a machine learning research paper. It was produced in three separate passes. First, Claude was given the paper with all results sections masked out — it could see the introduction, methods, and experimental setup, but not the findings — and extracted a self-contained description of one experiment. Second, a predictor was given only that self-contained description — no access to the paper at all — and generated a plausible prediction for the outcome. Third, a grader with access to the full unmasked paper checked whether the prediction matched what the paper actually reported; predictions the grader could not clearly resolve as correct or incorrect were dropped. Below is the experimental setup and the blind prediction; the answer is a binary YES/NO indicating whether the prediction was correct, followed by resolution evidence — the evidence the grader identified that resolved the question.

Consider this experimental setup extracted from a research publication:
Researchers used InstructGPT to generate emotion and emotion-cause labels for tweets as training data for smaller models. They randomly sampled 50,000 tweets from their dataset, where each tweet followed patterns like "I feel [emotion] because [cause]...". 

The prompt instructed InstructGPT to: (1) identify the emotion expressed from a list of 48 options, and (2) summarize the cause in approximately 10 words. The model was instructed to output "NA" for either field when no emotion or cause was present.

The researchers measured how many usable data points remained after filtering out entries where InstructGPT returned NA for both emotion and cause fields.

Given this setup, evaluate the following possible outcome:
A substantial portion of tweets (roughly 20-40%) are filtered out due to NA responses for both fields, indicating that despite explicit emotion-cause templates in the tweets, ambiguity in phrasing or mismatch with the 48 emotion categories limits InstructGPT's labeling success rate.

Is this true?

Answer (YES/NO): NO